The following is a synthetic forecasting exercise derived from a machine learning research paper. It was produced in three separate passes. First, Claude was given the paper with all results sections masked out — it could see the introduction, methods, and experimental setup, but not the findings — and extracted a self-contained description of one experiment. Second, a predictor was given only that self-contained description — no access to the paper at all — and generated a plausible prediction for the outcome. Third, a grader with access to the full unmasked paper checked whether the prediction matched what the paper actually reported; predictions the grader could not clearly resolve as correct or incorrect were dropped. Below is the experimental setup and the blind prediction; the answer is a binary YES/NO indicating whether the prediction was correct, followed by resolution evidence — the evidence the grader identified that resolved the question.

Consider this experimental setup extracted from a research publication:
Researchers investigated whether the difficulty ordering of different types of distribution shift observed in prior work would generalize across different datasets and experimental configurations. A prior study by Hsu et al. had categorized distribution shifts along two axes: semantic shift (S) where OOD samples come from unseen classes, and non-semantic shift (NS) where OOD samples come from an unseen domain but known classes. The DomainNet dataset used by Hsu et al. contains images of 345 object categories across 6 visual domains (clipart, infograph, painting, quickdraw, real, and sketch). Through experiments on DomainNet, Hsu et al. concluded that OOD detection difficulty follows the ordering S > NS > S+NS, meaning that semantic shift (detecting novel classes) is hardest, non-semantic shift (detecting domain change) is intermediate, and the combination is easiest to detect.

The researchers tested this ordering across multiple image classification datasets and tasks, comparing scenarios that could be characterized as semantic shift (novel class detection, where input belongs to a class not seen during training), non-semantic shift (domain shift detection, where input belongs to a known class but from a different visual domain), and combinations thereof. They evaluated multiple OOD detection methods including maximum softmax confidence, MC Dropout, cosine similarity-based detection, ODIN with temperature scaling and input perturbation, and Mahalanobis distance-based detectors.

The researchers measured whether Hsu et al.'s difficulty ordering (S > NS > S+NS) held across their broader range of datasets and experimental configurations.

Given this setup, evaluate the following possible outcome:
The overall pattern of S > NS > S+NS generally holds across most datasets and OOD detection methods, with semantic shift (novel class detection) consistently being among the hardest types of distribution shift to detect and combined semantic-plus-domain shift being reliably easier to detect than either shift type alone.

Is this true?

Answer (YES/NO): NO